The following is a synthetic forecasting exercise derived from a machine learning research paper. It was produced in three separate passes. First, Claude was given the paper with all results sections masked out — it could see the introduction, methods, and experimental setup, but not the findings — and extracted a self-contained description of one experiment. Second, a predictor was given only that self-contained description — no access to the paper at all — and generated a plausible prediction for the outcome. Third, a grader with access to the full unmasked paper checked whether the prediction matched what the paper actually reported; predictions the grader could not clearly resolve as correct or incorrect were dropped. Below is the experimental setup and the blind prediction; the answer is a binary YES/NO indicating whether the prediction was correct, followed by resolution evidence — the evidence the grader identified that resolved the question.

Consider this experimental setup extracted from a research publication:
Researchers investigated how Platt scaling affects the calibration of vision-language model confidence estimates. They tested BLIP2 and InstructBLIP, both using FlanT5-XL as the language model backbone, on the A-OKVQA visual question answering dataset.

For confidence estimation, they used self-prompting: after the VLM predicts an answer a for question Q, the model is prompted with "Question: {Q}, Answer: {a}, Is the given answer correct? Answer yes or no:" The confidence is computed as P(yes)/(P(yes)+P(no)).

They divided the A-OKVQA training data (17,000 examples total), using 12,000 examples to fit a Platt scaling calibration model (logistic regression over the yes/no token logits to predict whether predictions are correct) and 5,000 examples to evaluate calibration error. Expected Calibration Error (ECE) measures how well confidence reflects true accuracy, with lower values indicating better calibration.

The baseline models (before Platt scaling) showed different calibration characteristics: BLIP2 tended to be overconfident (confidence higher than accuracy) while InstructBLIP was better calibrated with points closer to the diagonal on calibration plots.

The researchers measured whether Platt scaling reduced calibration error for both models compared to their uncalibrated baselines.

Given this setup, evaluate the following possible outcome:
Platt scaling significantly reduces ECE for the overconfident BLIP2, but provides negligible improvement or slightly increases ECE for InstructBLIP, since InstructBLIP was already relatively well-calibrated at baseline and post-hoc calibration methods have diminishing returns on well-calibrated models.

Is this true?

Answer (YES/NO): NO